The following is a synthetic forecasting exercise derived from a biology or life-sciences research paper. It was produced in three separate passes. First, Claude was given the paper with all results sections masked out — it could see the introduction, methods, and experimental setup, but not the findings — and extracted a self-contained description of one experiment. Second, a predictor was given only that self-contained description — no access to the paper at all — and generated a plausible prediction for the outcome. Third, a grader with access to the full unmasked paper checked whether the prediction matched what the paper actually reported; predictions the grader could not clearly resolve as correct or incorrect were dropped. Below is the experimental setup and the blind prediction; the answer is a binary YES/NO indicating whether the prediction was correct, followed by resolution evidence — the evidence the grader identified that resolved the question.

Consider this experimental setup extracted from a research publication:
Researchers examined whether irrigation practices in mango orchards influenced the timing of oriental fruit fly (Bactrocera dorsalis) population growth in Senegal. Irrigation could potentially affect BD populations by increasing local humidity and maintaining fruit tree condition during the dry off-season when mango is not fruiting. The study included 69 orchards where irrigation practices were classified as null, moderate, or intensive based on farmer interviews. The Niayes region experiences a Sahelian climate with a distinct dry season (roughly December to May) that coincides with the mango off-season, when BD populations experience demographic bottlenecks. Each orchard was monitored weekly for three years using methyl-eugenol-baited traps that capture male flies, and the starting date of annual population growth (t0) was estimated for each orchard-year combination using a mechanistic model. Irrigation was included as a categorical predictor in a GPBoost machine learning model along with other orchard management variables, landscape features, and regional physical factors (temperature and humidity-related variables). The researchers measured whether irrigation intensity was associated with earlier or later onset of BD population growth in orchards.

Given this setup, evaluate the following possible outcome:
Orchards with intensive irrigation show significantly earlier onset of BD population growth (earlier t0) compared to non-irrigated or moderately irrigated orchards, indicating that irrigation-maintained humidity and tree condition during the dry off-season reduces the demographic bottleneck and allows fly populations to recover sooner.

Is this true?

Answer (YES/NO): NO